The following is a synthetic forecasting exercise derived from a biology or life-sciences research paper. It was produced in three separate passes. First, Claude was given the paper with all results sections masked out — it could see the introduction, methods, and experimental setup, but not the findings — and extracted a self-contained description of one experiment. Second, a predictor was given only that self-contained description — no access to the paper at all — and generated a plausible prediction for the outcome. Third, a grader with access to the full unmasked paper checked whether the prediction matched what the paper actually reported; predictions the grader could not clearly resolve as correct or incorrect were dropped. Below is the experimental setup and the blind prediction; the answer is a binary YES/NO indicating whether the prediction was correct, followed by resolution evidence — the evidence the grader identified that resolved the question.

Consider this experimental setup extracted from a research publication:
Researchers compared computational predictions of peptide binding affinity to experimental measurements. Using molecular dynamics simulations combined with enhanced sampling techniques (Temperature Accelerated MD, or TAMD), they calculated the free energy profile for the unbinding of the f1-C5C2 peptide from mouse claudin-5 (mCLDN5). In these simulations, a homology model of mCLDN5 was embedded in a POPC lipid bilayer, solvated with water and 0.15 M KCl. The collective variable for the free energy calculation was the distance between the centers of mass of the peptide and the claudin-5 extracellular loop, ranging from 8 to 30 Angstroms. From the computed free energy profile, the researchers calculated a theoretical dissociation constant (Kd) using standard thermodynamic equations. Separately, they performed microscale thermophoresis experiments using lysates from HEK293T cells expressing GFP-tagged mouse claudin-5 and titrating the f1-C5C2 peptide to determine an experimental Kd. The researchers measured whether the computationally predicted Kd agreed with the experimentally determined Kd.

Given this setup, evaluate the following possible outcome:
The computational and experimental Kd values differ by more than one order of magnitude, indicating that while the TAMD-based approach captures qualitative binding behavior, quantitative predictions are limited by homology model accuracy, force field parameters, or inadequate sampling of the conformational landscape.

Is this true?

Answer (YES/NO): NO